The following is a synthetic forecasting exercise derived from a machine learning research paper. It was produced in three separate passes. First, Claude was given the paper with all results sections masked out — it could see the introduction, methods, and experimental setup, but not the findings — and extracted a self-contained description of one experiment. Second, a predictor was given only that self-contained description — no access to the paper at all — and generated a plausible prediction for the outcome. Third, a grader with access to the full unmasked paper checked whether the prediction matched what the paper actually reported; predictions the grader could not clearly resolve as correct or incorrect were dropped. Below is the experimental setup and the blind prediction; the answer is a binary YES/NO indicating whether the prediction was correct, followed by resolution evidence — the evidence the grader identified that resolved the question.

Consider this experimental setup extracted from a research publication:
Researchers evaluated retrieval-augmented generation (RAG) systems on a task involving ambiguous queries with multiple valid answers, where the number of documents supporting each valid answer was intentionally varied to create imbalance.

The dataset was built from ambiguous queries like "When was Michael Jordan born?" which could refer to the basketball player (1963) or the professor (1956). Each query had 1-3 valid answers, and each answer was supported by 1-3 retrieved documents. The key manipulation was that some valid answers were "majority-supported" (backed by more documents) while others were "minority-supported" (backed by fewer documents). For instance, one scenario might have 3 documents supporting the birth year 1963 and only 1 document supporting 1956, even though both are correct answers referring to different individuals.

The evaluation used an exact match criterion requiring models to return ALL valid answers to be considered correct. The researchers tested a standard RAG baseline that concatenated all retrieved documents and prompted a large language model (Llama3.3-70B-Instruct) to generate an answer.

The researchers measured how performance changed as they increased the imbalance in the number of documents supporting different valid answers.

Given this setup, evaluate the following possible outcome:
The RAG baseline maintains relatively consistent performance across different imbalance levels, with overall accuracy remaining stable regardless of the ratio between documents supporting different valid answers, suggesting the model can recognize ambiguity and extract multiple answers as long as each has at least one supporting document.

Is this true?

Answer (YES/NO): NO